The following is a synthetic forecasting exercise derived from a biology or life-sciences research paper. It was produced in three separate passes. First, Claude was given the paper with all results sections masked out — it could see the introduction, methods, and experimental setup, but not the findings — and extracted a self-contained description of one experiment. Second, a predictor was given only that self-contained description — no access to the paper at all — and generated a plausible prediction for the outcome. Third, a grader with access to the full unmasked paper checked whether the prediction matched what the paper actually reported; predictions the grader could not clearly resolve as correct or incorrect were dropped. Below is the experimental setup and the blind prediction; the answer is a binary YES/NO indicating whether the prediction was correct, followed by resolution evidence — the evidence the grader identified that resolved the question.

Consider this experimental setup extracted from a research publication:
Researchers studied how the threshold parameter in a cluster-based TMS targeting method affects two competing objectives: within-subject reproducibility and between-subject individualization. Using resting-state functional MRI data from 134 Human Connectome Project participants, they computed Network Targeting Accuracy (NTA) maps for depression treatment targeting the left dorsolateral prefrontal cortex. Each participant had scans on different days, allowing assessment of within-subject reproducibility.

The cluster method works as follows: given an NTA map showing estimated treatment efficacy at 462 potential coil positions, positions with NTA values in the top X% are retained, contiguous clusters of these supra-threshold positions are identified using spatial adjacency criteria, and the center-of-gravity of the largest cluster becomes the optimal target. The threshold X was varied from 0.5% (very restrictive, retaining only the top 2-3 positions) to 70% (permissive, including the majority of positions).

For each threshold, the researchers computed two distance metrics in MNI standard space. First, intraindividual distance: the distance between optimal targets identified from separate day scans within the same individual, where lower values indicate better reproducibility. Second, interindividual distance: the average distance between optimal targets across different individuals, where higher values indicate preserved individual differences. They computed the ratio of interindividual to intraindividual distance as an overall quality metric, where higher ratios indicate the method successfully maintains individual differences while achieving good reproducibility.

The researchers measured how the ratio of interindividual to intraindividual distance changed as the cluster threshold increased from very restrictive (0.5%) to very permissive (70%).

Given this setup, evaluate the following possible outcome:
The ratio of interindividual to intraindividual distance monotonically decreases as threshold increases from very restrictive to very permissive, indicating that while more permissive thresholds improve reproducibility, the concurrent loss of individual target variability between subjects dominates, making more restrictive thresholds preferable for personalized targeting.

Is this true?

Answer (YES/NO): NO